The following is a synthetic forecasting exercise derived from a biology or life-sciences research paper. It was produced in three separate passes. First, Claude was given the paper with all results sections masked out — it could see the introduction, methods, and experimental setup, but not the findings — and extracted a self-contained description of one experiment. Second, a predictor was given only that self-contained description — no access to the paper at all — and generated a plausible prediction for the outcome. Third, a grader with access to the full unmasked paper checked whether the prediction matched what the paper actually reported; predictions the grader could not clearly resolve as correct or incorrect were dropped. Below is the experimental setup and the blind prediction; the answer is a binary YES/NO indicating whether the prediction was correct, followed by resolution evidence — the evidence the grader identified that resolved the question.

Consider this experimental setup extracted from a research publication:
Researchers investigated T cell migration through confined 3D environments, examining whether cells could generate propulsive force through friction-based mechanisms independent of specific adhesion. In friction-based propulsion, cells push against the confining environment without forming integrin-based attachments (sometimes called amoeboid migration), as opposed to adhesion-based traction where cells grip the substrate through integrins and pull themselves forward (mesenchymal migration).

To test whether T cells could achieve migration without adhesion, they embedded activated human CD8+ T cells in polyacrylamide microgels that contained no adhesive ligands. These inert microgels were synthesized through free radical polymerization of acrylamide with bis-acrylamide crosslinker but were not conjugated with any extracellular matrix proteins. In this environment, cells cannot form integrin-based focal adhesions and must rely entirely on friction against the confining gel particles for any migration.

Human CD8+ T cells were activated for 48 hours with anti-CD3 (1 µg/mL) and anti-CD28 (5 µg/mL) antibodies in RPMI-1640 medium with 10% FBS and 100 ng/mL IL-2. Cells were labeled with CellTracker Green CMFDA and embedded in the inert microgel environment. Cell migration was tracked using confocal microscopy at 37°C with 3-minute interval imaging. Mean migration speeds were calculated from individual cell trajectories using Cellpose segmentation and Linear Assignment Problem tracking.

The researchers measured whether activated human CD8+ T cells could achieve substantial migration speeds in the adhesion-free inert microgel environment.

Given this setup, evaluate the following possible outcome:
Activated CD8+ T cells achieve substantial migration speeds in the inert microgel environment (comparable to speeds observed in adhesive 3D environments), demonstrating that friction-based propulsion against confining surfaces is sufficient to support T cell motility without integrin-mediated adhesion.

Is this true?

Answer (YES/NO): NO